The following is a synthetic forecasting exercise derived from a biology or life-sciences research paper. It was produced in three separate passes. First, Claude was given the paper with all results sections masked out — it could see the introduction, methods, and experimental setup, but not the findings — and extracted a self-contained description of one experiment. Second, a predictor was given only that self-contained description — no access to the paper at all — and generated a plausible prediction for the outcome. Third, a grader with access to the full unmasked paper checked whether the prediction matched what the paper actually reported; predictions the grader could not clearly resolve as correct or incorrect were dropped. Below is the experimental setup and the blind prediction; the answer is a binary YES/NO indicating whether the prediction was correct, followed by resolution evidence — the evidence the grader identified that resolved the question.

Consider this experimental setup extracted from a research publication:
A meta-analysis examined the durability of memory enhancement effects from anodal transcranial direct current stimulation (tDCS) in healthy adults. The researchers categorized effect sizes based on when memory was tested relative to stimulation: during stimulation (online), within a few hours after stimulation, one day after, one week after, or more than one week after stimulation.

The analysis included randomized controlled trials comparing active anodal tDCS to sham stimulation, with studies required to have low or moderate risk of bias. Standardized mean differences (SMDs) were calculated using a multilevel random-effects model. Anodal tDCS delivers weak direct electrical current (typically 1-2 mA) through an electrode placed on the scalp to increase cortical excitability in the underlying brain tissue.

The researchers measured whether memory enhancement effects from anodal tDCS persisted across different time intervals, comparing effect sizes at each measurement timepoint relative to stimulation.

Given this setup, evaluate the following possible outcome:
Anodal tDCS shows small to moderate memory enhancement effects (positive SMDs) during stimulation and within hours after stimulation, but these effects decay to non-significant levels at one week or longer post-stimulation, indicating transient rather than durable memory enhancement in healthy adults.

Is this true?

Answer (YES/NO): YES